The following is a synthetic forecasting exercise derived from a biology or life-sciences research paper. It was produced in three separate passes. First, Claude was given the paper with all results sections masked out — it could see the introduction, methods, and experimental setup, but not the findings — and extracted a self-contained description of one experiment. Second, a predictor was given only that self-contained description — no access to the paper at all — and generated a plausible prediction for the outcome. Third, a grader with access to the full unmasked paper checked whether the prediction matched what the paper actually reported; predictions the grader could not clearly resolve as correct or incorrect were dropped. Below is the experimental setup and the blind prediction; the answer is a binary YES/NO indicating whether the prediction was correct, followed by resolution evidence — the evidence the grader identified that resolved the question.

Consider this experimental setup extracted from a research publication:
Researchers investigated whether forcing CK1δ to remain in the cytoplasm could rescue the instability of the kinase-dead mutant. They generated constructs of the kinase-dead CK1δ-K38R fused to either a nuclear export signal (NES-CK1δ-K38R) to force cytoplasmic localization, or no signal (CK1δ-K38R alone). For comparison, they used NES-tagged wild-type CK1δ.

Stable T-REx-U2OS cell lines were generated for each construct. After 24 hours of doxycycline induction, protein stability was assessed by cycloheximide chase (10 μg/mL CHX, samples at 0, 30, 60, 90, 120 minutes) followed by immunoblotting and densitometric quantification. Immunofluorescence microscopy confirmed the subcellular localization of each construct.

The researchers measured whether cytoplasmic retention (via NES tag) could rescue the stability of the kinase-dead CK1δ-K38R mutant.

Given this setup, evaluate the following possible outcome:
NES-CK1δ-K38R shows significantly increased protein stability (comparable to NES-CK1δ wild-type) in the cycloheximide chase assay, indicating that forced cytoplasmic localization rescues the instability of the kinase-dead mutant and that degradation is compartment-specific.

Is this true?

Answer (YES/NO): NO